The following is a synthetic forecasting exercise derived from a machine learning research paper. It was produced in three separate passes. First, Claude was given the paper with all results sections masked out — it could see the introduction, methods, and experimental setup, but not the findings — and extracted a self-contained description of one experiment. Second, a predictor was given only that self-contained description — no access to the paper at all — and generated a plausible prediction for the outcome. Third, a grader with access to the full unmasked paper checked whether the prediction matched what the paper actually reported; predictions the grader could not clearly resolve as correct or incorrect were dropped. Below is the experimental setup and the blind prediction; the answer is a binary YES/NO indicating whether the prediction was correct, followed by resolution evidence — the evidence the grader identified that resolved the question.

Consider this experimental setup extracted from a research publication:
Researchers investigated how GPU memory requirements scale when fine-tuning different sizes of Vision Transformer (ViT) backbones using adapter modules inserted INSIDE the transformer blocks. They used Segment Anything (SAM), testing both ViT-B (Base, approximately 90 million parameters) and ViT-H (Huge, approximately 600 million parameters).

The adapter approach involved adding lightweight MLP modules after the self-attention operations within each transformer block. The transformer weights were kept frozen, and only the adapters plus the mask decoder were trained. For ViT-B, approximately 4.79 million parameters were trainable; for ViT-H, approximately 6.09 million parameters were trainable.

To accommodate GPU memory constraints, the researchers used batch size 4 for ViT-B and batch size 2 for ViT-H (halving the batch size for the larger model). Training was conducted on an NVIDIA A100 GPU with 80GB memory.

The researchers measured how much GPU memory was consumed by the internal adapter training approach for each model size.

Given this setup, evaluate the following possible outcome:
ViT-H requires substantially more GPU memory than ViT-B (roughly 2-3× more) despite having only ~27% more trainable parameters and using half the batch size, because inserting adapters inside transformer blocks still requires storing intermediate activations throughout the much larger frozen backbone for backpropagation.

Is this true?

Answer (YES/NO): NO